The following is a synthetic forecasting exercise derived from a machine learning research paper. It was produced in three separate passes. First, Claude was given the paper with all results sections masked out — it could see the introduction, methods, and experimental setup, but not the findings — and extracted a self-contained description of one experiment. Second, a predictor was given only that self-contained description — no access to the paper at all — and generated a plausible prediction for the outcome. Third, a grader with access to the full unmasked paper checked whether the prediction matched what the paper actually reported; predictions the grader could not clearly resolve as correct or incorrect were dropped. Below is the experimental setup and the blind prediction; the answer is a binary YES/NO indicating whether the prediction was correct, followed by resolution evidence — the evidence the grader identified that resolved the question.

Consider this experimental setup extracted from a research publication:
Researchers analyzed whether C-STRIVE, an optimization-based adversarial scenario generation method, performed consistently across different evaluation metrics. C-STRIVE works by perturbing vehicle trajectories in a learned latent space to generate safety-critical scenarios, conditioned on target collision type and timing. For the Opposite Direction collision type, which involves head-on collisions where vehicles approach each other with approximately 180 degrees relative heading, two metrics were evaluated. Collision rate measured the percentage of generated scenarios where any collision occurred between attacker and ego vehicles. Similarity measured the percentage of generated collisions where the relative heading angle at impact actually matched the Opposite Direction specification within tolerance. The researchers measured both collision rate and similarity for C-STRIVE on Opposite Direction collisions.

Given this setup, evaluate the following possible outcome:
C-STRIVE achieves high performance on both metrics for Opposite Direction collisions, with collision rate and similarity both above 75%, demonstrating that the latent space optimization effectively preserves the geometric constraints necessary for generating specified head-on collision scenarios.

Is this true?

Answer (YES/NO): NO